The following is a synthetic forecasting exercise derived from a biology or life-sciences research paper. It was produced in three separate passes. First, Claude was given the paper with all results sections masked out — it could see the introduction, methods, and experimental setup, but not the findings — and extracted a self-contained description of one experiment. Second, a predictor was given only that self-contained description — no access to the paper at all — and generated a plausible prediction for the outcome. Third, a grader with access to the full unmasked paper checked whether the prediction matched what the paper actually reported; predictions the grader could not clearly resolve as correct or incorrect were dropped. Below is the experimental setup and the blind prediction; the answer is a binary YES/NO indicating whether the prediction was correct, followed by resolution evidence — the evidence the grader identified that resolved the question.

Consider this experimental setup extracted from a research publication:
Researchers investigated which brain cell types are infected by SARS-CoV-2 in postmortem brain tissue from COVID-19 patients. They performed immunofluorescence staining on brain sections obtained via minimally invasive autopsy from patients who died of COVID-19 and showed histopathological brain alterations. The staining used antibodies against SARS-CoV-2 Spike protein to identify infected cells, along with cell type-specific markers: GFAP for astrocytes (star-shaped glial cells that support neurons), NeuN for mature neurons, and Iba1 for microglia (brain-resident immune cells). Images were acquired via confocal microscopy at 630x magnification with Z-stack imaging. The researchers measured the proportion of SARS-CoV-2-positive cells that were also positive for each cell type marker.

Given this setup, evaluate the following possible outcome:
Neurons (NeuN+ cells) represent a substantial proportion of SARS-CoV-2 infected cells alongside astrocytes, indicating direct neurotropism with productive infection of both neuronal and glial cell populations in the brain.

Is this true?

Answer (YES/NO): NO